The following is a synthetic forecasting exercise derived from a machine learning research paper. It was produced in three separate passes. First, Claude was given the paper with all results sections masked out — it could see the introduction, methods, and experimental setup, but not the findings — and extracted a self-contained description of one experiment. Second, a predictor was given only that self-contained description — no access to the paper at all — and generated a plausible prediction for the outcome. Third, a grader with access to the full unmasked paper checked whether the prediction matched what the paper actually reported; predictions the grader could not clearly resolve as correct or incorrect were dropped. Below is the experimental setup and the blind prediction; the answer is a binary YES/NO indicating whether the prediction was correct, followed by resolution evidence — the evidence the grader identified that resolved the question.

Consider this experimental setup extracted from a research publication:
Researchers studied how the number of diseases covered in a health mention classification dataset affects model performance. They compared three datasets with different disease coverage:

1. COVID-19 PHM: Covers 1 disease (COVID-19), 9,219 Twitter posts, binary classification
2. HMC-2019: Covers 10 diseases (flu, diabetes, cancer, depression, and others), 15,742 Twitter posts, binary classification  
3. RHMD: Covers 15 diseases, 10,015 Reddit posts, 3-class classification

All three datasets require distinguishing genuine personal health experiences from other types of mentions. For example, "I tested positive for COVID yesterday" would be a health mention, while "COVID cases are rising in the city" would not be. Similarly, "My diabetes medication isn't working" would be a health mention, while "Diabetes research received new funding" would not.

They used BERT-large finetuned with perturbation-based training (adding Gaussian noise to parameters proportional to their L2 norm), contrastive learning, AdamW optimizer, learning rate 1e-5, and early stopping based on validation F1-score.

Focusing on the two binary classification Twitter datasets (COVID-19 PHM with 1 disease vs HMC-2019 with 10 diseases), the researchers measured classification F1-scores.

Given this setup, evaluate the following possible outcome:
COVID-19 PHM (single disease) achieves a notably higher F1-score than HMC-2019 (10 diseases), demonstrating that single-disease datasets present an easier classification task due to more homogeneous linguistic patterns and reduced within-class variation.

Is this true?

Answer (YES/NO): NO